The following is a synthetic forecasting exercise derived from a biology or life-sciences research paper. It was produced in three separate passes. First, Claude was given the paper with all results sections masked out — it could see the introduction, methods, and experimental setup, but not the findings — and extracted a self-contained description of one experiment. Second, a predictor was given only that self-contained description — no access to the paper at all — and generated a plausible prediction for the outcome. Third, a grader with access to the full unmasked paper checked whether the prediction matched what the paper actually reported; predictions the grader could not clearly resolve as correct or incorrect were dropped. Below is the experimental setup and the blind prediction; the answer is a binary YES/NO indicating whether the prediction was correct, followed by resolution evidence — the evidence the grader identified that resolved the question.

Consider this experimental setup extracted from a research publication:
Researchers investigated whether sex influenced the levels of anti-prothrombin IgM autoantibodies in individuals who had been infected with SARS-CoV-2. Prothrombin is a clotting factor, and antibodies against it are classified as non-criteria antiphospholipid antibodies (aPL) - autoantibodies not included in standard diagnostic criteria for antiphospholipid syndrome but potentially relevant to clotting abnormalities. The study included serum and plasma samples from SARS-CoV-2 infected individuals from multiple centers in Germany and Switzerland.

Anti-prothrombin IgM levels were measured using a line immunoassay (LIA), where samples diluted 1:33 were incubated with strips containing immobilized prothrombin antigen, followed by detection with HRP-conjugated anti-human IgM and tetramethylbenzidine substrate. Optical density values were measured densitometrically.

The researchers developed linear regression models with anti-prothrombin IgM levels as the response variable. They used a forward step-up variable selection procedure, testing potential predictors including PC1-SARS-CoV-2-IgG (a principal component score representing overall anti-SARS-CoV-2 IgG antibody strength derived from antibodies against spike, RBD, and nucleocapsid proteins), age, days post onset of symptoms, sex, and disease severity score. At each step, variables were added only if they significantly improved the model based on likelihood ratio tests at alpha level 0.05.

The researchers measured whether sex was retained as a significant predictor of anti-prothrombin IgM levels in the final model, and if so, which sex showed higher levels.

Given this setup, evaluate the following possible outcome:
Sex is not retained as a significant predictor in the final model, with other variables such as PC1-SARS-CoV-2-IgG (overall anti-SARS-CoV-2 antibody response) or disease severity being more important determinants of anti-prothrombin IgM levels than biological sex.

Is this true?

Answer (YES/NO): NO